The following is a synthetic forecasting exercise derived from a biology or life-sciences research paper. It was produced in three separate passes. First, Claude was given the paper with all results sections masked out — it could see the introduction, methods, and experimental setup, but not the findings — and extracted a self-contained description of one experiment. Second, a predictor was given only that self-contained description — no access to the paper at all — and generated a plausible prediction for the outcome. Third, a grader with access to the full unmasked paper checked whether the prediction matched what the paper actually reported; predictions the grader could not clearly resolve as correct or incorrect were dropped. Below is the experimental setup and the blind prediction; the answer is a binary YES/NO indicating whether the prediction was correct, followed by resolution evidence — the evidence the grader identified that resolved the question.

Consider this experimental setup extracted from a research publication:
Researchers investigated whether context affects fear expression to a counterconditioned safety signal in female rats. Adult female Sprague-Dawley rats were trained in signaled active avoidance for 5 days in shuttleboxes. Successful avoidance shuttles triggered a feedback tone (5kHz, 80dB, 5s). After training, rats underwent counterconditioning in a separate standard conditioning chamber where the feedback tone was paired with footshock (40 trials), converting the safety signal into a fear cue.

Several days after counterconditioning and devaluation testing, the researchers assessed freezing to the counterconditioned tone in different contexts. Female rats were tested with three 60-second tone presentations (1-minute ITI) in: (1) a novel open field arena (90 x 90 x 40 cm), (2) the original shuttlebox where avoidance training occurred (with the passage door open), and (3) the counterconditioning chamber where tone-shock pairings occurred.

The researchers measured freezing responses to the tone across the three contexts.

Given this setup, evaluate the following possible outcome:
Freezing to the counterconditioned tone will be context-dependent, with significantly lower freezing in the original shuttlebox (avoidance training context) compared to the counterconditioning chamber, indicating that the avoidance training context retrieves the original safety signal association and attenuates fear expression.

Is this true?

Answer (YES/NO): NO